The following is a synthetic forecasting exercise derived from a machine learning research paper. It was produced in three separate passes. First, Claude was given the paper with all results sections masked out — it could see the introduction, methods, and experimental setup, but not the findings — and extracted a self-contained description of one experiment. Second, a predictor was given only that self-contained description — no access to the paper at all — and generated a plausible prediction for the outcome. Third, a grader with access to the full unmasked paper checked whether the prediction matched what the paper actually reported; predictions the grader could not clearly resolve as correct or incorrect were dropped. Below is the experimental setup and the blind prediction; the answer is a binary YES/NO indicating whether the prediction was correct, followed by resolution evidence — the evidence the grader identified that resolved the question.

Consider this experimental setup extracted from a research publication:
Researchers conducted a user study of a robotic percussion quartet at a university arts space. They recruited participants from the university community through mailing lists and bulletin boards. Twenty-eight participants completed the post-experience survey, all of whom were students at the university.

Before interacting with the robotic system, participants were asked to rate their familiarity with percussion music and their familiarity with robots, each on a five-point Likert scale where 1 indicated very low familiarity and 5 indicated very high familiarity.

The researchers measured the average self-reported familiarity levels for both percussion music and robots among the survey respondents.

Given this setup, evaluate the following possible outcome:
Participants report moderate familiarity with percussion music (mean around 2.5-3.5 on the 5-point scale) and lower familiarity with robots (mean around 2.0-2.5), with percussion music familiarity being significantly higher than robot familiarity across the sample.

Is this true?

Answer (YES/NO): NO